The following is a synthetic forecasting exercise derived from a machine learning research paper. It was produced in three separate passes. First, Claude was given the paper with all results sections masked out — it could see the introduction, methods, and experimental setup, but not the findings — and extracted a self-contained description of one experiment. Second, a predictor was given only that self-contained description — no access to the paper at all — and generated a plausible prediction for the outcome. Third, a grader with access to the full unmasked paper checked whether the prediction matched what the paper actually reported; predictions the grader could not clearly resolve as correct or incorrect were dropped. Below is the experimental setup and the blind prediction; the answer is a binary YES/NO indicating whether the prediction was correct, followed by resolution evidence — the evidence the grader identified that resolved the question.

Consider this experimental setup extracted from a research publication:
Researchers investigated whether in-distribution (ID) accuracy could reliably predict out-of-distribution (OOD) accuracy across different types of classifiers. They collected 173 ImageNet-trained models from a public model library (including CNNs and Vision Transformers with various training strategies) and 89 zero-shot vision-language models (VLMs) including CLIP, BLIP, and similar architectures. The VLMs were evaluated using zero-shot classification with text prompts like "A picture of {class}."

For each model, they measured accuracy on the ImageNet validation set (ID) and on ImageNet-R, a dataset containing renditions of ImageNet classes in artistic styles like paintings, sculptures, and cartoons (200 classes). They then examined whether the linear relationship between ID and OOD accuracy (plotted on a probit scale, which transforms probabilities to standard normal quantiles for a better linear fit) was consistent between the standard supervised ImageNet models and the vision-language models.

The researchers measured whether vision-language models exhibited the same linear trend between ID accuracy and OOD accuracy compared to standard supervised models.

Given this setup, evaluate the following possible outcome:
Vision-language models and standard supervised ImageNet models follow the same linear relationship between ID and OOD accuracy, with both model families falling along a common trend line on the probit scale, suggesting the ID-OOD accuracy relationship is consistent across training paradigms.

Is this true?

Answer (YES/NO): NO